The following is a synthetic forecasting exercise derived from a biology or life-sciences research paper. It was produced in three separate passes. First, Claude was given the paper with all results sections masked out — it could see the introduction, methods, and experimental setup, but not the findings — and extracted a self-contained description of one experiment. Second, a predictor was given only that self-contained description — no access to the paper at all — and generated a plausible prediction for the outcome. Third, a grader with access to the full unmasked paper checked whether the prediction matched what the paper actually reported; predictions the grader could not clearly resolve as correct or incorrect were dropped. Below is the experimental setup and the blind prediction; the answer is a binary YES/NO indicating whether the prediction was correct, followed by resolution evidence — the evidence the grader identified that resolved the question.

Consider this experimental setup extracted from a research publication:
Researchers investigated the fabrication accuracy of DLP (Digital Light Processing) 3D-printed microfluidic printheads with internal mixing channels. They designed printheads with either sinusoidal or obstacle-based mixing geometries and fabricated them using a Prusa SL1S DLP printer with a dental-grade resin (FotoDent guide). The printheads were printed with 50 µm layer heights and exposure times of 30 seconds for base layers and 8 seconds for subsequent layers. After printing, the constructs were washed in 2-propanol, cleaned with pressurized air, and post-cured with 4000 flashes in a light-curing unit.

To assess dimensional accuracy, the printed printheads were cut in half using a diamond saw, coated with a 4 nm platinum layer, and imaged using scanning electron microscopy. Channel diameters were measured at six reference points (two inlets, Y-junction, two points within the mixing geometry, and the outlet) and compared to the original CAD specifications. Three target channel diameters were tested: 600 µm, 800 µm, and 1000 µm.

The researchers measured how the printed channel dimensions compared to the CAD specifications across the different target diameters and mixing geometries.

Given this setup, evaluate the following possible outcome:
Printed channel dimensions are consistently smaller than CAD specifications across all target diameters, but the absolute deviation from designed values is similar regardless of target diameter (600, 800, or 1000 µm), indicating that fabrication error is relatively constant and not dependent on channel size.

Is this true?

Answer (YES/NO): NO